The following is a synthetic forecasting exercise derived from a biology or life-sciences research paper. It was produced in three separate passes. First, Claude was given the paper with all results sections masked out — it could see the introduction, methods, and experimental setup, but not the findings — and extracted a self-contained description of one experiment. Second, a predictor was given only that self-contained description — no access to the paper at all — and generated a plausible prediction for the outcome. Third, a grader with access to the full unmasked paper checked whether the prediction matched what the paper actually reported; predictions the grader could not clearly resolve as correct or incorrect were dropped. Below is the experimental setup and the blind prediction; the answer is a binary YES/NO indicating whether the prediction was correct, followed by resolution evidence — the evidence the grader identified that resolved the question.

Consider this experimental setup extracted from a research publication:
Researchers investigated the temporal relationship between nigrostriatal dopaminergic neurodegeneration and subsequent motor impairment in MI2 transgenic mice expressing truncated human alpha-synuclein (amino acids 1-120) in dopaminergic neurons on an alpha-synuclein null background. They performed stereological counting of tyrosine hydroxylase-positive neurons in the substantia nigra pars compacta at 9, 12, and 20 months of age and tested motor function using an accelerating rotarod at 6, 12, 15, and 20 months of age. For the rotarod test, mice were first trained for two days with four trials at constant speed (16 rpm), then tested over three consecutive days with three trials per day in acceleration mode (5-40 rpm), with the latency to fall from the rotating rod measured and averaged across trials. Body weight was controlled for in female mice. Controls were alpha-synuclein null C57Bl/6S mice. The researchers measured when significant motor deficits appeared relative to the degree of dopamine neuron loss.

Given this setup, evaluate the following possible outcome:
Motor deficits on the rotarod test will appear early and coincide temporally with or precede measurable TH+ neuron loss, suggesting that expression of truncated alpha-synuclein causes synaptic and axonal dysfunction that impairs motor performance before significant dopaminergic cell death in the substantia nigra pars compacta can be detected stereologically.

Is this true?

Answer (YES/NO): NO